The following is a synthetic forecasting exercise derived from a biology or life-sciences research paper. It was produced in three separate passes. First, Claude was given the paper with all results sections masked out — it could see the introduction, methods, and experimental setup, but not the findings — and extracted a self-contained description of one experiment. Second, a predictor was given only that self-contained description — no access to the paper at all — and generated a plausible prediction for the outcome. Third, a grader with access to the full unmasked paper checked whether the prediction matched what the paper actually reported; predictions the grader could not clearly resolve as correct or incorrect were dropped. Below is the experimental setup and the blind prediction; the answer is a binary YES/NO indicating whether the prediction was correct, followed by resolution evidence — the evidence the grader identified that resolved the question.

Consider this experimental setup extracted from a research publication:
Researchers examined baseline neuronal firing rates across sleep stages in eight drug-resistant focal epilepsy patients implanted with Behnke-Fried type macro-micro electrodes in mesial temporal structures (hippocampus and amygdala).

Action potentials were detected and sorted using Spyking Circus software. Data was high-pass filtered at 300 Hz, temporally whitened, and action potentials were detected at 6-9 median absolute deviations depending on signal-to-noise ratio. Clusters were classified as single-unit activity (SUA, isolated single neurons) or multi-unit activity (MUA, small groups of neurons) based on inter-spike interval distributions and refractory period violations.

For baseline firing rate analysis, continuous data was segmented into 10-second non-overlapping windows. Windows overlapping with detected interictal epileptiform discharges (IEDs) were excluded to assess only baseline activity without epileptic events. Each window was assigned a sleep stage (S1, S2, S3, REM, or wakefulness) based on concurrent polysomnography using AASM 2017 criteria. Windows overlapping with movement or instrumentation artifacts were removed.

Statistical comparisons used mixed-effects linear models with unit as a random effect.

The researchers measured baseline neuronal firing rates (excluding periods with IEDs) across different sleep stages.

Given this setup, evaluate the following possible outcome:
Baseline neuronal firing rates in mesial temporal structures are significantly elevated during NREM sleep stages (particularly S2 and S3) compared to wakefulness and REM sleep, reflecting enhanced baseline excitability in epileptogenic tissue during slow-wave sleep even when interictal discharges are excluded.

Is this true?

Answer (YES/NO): NO